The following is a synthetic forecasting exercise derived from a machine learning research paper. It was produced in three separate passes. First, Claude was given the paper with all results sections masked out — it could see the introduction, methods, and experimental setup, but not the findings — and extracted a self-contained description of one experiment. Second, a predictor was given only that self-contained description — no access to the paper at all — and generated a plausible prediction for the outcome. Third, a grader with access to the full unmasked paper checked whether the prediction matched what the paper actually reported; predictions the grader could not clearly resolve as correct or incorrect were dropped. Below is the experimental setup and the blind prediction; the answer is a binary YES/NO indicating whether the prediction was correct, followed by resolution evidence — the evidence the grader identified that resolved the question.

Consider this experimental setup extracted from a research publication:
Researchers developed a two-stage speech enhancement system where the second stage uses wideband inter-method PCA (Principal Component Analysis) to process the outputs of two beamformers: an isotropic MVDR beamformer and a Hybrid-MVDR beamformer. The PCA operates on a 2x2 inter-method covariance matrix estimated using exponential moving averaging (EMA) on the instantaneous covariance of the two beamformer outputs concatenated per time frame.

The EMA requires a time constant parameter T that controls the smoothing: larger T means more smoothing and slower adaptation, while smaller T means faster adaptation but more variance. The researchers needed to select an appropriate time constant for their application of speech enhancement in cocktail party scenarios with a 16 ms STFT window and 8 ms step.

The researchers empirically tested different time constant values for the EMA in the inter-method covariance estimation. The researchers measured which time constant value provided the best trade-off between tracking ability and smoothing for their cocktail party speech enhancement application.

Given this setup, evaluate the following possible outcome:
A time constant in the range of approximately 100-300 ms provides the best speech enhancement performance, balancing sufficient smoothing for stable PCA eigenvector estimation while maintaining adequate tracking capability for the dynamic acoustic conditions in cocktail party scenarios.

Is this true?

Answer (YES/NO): NO